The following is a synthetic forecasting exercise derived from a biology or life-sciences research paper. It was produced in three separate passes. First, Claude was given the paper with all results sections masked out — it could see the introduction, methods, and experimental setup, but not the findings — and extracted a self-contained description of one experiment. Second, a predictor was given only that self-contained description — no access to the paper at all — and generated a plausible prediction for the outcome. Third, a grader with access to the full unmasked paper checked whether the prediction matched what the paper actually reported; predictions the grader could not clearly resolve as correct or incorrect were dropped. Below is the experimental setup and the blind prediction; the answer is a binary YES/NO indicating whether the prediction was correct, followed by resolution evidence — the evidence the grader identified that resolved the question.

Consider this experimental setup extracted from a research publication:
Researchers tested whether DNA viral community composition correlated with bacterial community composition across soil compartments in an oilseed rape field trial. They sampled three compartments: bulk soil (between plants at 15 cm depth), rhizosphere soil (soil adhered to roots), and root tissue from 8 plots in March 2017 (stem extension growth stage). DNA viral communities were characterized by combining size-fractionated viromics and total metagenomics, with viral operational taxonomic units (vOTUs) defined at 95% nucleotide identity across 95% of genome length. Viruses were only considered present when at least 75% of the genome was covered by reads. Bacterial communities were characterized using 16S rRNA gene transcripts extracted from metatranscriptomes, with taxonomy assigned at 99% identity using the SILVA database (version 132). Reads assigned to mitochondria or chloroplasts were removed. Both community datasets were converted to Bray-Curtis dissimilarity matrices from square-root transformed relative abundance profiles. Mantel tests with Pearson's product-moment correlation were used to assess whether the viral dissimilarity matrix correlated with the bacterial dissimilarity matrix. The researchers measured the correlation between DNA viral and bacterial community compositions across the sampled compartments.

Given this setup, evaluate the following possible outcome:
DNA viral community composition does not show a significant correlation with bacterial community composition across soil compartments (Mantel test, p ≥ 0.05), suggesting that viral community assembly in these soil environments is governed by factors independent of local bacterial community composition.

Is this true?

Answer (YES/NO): NO